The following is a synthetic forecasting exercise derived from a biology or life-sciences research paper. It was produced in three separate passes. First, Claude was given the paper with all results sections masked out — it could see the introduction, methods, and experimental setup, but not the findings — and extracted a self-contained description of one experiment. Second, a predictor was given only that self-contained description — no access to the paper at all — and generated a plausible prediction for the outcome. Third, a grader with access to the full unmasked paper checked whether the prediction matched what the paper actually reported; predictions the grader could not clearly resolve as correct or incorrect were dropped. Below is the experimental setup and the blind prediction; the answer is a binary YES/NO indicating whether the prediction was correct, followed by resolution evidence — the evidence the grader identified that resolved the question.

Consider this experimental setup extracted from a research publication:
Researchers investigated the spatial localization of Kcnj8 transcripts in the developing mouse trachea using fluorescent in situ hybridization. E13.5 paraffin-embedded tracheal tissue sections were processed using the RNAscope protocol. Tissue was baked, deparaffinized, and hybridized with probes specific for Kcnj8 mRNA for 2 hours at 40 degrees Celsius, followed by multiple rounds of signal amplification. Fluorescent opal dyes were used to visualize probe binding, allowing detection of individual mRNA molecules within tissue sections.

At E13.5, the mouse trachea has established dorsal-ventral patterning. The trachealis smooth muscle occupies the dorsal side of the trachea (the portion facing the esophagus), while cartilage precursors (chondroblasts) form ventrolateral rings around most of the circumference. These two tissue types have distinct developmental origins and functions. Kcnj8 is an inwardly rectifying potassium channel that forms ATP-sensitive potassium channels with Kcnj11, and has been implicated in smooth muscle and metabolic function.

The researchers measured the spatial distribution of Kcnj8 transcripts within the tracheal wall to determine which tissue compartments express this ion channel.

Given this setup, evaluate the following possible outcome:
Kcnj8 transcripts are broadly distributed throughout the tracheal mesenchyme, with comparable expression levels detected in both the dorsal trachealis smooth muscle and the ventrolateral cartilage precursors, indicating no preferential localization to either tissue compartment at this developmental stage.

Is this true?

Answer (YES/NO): NO